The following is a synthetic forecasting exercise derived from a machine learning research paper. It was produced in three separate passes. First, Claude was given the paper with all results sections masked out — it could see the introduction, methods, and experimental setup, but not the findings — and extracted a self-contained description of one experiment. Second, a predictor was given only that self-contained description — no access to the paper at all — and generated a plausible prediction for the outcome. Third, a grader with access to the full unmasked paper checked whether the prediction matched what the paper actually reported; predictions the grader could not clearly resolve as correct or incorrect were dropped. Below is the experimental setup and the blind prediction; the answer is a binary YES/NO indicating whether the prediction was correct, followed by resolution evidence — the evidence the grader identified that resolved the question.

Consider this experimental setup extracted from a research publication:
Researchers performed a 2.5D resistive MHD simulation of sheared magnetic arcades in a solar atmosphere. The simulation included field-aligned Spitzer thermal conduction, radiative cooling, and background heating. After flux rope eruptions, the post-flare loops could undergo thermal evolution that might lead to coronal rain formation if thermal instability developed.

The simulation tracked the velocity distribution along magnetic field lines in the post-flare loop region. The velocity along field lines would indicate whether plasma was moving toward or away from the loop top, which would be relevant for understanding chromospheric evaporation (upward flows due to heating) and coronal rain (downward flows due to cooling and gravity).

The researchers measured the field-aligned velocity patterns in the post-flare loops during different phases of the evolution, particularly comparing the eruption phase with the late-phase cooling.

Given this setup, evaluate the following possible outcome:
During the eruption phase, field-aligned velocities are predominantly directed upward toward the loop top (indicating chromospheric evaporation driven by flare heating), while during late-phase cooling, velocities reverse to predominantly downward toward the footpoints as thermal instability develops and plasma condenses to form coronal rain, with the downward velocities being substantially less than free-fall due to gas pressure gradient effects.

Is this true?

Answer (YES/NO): NO